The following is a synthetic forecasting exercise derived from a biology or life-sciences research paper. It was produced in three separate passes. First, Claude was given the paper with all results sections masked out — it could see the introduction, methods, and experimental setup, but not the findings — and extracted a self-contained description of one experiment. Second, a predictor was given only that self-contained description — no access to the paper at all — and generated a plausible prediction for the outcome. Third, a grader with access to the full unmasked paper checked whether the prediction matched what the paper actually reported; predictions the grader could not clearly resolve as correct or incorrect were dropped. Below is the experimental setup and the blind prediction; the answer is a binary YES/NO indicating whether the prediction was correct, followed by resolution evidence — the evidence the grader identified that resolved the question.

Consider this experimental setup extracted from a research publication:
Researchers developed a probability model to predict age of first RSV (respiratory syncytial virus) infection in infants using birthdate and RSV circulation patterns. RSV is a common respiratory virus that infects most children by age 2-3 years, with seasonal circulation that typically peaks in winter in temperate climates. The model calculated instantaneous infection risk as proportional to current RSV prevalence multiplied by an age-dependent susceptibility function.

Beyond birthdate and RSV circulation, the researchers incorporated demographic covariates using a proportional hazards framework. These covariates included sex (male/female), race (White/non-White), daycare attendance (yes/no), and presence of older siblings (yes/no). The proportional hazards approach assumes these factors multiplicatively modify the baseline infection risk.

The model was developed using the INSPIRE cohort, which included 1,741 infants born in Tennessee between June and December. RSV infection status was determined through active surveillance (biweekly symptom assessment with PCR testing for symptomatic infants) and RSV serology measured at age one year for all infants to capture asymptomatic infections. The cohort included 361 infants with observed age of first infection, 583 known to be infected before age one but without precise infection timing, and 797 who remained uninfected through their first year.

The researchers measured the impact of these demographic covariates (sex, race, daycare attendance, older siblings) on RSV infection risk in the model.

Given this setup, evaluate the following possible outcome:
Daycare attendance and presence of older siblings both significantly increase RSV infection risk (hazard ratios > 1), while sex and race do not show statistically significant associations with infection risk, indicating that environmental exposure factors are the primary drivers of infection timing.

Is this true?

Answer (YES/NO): NO